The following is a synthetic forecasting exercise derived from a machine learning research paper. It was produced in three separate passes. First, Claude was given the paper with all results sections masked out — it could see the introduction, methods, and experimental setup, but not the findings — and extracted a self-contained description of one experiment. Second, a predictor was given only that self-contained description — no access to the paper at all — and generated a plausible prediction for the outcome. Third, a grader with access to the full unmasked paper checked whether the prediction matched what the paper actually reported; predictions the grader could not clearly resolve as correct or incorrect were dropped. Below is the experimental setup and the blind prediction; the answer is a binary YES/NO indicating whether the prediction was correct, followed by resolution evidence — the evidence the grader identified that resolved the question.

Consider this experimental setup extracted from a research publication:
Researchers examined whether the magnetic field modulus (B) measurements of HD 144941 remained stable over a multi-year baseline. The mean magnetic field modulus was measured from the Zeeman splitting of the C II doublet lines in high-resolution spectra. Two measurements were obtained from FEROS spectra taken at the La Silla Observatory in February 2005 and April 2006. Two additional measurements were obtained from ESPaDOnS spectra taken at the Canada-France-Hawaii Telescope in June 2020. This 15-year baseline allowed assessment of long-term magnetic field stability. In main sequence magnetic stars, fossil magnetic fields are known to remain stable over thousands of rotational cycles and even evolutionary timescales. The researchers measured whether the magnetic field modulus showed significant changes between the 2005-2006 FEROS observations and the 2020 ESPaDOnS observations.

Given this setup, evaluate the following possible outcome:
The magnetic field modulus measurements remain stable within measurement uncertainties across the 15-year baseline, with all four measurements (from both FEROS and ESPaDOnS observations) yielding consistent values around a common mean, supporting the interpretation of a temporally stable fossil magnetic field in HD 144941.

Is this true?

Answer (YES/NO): NO